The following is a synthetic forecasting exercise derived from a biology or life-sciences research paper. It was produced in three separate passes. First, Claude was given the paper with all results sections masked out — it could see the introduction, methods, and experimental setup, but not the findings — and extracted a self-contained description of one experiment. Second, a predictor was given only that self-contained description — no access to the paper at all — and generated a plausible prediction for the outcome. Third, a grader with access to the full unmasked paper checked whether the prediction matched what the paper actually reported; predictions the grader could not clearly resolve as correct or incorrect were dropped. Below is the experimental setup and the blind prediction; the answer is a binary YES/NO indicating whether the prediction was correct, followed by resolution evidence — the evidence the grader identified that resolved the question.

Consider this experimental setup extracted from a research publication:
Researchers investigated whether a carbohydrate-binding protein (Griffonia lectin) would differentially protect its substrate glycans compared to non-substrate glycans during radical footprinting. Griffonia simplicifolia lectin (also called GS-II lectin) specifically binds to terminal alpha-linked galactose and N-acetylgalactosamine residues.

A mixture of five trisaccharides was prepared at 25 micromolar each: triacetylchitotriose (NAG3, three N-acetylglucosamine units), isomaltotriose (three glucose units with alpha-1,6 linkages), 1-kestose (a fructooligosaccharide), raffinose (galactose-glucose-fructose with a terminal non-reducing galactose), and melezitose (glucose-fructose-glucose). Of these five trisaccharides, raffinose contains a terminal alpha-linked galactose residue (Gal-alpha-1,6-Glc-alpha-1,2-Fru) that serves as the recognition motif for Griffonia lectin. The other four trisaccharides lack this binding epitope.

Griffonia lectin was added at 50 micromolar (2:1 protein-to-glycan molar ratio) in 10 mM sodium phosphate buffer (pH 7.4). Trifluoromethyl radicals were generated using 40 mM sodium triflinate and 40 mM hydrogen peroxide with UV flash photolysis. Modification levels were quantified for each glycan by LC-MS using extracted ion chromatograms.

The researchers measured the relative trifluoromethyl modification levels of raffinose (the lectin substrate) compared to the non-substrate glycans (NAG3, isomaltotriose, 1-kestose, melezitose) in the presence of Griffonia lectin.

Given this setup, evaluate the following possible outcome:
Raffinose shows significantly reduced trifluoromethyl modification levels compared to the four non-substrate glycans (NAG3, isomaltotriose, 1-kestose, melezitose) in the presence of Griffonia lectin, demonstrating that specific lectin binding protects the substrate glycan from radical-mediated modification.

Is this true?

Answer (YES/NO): NO